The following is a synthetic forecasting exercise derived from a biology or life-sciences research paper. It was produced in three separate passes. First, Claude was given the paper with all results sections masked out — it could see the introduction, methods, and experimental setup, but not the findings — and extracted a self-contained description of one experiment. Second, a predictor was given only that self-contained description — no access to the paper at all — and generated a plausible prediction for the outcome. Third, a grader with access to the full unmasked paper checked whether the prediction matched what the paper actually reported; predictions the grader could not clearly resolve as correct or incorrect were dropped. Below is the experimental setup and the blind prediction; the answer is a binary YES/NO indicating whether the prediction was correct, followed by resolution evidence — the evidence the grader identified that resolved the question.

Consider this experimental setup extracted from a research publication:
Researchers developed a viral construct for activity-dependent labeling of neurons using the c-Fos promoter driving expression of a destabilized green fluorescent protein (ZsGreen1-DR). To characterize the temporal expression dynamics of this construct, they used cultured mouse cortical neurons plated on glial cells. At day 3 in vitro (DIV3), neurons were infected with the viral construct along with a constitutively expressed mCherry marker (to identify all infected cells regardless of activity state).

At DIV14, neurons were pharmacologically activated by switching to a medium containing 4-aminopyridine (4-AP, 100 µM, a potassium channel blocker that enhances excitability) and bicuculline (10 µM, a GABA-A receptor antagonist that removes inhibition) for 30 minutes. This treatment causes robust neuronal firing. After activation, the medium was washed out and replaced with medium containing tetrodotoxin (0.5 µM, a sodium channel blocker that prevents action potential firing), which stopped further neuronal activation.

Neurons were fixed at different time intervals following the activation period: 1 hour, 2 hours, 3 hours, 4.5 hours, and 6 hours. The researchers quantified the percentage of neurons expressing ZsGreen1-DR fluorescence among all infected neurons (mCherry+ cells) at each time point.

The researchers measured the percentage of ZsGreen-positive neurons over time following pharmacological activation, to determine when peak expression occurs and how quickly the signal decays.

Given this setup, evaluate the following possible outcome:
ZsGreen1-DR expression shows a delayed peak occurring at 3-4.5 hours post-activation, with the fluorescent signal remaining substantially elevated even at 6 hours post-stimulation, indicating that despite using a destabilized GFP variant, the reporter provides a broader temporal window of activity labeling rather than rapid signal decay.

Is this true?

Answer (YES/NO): NO